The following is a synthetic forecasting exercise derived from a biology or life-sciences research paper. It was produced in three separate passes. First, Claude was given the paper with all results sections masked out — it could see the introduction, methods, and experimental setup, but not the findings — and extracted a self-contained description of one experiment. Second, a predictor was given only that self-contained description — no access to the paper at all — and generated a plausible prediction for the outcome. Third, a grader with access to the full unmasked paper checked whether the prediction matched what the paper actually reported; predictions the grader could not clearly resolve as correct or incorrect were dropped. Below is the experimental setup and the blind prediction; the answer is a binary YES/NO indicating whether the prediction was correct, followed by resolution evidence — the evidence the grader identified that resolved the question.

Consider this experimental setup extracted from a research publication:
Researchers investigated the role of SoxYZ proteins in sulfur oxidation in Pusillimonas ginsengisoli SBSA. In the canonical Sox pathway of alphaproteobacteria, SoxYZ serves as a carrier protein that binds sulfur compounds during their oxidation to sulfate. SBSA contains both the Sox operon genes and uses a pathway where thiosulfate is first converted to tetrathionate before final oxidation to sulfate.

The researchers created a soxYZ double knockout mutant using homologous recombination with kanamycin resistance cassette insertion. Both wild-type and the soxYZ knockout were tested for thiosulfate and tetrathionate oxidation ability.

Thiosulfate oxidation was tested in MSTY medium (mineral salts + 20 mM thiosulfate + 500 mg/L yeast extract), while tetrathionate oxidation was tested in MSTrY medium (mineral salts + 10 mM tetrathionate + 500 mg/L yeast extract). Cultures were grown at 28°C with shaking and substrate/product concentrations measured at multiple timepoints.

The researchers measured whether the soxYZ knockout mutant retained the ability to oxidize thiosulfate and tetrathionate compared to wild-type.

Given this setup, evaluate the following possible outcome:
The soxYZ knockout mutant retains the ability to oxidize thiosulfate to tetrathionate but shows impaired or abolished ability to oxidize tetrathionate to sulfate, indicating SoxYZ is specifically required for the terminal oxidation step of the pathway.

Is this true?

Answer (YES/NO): NO